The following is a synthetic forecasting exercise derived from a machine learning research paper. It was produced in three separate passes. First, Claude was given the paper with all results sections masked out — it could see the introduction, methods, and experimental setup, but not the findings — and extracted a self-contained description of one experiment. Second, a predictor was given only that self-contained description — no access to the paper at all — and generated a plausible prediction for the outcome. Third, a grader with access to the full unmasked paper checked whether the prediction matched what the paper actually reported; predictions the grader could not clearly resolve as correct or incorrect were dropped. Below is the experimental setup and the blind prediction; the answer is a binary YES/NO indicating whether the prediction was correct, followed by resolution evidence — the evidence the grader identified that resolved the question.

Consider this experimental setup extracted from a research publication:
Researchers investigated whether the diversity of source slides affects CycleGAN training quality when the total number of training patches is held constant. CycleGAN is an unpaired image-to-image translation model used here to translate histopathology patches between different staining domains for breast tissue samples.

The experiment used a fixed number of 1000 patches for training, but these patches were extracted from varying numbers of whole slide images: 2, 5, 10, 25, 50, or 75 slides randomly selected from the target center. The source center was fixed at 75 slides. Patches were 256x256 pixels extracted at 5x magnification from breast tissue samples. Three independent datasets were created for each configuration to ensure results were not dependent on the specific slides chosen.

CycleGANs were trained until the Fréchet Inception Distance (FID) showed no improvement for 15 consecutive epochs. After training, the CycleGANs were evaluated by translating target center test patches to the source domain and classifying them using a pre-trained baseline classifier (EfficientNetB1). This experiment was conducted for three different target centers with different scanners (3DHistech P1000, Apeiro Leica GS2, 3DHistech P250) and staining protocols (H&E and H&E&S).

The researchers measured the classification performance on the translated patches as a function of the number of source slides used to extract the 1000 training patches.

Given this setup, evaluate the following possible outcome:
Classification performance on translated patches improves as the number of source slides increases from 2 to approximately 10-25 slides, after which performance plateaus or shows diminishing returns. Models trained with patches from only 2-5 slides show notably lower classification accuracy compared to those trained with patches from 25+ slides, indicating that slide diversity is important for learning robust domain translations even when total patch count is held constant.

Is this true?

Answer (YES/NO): NO